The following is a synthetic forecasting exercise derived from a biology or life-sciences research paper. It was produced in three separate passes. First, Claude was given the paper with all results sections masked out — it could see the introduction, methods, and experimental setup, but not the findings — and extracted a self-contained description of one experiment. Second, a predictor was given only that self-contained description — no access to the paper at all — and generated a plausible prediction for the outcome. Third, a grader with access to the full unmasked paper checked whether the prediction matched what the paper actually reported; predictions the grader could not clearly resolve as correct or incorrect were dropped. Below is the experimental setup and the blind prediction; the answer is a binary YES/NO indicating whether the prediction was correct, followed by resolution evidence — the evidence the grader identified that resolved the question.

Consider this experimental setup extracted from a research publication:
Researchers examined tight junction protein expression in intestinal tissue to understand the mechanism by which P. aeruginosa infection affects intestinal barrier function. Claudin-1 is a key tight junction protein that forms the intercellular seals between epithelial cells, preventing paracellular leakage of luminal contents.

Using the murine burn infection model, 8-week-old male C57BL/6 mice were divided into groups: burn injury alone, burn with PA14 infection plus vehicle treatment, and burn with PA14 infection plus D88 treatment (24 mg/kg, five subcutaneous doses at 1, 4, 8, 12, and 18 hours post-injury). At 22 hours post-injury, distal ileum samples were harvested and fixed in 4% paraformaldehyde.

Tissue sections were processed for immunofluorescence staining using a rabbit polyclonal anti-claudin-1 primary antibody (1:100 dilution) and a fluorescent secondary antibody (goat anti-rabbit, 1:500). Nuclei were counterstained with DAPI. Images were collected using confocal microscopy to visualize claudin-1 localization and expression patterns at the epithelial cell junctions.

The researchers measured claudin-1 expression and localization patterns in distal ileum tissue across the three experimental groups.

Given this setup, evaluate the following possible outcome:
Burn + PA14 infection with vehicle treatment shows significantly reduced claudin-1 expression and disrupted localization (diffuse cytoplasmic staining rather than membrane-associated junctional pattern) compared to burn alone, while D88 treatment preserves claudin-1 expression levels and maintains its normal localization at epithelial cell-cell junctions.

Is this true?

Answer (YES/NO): YES